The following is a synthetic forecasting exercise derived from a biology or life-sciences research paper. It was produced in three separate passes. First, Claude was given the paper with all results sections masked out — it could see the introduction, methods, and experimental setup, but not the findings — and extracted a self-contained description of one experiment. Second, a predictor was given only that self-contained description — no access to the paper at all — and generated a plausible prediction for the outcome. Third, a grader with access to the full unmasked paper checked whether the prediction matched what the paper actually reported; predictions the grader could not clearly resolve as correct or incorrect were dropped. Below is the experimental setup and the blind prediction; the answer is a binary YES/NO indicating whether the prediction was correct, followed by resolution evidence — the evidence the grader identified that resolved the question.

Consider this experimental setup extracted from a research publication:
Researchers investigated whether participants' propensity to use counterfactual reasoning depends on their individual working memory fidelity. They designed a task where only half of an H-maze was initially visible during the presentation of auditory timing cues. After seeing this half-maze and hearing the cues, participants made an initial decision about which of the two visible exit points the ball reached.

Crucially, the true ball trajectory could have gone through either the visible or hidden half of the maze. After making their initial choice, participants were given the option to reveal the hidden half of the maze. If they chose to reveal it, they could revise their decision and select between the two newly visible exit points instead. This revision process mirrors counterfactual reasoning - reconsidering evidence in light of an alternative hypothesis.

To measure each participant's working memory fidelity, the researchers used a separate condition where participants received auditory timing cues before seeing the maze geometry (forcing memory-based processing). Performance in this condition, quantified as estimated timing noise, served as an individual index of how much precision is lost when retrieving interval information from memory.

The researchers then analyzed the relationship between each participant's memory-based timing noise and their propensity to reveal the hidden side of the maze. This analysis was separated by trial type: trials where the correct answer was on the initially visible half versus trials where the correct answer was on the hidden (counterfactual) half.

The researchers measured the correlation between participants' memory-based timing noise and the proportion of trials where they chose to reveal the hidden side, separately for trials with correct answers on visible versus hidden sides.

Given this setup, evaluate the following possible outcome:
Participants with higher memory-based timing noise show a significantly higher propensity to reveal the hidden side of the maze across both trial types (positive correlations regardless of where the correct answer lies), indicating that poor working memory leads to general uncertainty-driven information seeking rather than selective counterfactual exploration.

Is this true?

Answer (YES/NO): NO